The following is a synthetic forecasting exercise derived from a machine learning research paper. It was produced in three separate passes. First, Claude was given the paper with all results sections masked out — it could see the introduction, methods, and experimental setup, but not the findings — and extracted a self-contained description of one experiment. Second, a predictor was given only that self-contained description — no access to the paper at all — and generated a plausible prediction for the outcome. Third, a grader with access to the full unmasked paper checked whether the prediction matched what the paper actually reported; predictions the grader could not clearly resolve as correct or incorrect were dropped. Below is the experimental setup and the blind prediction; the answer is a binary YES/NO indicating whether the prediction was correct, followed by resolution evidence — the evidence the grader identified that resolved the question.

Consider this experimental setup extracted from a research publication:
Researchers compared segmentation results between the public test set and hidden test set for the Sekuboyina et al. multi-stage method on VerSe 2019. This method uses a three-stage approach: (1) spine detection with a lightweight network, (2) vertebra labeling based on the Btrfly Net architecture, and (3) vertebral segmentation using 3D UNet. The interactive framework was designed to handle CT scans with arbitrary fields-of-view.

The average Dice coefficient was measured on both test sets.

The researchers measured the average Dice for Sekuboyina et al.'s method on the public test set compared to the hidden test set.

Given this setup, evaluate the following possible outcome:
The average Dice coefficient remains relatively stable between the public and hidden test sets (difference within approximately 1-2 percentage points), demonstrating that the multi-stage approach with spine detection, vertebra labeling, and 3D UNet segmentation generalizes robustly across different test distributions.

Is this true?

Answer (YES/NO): YES